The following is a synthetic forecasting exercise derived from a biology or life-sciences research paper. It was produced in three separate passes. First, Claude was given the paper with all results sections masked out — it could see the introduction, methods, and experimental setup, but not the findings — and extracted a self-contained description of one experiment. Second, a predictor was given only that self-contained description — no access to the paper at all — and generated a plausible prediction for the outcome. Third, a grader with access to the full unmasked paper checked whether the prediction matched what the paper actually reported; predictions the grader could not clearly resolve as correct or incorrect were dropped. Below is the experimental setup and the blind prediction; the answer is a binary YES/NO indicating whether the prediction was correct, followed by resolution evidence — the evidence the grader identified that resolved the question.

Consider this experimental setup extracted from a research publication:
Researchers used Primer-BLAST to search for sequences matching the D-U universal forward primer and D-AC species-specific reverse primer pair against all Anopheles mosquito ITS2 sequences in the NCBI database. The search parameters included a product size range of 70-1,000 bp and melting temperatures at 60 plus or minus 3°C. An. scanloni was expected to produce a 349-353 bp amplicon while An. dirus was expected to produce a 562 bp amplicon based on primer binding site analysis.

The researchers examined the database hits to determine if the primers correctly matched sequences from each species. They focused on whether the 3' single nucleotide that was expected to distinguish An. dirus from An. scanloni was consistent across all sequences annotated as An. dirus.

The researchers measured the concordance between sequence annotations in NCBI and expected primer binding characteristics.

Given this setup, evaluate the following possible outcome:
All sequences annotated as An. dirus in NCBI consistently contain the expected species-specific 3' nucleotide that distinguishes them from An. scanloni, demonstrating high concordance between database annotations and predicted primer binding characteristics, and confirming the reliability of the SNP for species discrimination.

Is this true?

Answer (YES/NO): NO